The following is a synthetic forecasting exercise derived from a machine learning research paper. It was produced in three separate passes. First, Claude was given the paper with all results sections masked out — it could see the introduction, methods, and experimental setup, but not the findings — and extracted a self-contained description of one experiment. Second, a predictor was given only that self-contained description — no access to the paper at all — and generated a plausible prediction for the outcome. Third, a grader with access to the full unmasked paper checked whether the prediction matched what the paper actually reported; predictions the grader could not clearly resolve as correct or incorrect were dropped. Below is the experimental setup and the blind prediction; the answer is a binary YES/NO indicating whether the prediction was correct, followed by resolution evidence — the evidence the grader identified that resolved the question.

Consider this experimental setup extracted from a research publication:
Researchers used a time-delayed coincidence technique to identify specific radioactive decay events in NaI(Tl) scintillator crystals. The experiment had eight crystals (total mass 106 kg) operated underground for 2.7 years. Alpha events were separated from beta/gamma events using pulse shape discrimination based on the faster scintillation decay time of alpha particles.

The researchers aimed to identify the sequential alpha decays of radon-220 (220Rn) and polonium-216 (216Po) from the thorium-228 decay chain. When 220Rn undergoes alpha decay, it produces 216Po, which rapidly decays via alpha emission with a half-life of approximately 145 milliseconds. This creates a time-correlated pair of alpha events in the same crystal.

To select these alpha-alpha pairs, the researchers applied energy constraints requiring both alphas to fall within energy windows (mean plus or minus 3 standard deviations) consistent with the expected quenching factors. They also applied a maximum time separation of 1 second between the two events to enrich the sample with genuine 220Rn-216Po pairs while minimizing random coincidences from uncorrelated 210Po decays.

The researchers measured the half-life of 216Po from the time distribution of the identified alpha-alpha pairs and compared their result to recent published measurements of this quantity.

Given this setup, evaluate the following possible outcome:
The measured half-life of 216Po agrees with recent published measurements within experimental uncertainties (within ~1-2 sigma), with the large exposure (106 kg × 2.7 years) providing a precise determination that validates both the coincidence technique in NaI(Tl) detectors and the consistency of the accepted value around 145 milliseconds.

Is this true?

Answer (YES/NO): YES